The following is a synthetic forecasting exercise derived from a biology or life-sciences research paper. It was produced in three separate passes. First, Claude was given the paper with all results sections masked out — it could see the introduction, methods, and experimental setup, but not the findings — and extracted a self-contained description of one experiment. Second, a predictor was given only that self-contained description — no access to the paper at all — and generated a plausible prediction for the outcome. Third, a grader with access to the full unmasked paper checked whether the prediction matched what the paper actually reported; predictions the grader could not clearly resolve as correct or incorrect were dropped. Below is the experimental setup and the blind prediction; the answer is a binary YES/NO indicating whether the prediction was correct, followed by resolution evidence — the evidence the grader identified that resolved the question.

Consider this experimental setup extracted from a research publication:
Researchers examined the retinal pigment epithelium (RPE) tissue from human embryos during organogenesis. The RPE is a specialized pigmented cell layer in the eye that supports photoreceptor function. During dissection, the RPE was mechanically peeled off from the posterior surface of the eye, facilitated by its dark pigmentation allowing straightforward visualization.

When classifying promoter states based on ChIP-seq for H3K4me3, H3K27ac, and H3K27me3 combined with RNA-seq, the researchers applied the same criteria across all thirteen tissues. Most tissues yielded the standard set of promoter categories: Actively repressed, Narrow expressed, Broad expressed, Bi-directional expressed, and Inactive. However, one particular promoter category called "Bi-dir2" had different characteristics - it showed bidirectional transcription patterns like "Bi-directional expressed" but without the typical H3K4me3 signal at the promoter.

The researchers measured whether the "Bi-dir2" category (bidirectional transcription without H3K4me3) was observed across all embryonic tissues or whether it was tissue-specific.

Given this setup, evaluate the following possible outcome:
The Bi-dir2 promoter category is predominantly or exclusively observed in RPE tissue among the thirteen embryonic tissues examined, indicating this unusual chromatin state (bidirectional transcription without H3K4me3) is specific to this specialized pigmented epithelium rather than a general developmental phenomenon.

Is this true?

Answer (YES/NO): YES